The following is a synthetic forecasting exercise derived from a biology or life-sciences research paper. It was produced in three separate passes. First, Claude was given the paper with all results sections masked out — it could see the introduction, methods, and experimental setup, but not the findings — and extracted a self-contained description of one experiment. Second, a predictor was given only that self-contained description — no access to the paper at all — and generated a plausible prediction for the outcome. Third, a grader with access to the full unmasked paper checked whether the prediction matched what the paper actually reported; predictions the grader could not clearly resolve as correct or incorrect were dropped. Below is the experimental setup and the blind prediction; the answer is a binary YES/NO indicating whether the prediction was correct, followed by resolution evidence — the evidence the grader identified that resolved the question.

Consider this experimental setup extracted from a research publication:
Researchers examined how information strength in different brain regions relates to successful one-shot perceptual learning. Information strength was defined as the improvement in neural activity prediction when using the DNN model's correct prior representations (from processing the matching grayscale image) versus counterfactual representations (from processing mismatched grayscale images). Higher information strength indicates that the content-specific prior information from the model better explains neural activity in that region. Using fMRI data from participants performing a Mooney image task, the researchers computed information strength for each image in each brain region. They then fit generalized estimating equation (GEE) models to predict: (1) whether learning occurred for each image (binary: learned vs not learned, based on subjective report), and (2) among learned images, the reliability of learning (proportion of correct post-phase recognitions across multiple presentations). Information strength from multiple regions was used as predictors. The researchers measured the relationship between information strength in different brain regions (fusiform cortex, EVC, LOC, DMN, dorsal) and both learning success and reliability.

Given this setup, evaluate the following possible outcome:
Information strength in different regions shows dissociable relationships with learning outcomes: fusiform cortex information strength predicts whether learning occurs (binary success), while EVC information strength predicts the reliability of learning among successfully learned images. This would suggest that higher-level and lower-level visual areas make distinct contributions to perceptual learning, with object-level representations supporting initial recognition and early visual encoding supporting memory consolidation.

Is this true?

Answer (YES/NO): NO